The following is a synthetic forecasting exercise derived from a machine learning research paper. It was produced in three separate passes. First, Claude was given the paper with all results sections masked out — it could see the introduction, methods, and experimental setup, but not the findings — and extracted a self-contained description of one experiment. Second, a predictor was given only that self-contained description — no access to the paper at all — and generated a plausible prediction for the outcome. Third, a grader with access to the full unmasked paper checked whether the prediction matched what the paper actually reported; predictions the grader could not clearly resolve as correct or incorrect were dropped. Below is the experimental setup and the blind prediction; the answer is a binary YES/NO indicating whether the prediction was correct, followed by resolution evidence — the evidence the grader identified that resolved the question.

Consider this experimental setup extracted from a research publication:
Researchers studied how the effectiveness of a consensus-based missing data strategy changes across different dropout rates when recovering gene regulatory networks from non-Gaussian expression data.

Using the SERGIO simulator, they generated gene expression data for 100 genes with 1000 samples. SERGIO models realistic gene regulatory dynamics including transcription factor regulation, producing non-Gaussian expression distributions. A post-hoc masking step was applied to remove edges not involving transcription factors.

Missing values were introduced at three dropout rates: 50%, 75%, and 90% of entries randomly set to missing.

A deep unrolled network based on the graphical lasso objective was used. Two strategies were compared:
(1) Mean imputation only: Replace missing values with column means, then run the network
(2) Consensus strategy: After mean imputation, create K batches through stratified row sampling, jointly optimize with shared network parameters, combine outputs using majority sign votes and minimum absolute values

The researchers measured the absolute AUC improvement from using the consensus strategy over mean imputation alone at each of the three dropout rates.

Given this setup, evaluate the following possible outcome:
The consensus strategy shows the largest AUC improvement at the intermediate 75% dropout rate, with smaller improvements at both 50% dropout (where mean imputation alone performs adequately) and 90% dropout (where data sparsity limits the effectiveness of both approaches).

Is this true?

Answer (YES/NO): NO